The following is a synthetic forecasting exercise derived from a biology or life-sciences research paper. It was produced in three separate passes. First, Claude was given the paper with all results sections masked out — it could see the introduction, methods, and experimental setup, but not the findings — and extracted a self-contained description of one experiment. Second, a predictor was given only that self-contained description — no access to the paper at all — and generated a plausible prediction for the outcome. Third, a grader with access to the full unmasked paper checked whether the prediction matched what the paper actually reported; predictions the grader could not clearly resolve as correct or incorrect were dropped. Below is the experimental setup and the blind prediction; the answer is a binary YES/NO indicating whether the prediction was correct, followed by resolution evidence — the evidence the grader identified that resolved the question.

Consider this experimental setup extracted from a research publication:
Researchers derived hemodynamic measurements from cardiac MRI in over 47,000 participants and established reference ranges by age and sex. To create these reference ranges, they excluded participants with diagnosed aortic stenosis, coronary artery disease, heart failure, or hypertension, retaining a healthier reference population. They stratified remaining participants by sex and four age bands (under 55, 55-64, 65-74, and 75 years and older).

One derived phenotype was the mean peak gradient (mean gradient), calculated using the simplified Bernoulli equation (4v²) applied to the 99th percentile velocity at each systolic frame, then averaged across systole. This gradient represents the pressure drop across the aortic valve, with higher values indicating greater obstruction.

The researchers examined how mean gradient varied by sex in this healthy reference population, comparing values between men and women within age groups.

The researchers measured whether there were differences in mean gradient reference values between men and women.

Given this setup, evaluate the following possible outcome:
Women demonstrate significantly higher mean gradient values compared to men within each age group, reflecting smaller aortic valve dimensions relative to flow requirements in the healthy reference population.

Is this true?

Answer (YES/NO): NO